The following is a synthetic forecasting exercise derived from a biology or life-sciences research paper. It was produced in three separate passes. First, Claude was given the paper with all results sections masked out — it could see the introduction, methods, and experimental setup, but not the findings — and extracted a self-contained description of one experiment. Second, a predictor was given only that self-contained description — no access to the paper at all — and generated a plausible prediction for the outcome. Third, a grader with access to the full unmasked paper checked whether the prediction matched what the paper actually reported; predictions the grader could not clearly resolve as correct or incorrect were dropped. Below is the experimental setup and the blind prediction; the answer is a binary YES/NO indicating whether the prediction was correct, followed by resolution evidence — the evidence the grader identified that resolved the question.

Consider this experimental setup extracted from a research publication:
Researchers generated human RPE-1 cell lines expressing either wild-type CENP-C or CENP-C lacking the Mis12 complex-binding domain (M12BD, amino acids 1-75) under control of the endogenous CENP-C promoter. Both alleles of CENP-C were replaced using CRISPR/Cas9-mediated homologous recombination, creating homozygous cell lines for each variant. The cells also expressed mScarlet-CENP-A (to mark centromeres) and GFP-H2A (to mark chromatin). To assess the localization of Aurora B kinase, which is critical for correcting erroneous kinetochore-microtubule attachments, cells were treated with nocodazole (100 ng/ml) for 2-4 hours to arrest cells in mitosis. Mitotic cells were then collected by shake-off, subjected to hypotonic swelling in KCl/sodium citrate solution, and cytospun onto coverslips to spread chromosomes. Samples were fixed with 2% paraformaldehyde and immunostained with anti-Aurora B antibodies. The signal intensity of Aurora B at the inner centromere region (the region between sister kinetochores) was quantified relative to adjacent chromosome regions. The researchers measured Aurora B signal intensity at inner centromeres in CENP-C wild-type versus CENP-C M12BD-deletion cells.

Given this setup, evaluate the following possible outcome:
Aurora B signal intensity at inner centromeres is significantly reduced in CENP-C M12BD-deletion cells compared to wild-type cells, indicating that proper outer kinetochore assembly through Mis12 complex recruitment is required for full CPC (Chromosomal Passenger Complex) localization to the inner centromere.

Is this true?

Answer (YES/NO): YES